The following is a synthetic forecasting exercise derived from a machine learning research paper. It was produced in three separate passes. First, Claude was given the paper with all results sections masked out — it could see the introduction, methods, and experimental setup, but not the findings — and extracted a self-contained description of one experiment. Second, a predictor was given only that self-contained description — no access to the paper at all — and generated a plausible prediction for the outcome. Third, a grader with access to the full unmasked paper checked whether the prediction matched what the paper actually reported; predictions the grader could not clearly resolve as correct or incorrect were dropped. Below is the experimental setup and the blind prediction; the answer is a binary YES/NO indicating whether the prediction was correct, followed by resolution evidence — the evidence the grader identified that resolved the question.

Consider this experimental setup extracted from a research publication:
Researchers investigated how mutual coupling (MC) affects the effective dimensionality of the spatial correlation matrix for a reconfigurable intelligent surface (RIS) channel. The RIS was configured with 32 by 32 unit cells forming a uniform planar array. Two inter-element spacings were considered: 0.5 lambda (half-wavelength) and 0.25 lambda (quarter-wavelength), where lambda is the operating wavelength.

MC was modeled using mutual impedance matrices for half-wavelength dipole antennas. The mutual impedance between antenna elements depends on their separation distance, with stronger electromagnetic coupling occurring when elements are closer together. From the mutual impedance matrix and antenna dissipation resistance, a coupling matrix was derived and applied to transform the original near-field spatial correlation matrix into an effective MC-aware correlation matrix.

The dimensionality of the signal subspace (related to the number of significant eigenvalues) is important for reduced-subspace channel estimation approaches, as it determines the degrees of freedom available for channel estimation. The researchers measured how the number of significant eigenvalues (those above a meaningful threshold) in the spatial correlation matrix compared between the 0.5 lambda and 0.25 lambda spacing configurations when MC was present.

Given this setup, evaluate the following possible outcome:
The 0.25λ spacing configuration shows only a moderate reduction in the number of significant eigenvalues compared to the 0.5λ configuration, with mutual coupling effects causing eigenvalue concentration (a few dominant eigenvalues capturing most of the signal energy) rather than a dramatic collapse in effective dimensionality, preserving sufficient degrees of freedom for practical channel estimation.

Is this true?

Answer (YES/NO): NO